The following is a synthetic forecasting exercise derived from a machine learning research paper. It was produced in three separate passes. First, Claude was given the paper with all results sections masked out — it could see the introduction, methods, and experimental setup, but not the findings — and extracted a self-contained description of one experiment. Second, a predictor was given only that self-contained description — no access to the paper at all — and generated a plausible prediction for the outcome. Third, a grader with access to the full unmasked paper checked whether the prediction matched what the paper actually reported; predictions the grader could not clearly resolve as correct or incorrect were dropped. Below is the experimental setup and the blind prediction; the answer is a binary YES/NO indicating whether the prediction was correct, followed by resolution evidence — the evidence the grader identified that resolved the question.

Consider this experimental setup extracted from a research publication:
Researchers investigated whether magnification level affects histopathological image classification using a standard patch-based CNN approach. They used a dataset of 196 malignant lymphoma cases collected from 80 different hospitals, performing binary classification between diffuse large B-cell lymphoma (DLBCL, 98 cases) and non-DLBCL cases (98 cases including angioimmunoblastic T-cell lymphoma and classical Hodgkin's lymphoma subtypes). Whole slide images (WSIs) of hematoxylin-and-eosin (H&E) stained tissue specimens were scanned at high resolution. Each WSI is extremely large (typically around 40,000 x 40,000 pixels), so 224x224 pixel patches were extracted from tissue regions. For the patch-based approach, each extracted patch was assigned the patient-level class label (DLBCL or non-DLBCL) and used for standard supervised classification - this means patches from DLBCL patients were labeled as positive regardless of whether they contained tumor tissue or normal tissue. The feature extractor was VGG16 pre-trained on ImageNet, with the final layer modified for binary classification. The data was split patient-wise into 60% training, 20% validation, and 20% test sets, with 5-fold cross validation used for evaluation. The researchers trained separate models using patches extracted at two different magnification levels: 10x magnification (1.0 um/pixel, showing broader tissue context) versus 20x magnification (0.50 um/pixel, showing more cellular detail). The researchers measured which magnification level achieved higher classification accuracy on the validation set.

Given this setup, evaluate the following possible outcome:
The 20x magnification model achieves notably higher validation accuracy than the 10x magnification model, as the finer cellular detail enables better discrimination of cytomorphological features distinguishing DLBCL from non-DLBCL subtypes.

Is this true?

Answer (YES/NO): NO